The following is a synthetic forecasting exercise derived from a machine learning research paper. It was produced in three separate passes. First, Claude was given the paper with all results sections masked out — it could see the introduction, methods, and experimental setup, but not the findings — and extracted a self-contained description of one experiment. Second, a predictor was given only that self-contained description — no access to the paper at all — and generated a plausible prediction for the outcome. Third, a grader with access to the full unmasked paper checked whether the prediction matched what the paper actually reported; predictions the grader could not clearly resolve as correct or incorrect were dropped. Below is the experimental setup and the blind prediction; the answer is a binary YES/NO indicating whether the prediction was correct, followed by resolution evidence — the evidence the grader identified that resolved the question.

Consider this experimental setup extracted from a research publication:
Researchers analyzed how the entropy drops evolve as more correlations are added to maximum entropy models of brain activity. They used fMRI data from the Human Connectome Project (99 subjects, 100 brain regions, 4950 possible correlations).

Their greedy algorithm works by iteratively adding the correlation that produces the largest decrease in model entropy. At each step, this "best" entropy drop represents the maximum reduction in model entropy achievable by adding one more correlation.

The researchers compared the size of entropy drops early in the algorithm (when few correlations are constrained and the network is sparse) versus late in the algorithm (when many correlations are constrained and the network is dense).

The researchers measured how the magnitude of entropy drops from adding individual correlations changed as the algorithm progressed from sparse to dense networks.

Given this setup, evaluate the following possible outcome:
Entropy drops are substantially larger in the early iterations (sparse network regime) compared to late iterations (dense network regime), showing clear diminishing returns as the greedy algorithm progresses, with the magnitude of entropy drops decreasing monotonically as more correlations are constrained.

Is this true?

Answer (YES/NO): YES